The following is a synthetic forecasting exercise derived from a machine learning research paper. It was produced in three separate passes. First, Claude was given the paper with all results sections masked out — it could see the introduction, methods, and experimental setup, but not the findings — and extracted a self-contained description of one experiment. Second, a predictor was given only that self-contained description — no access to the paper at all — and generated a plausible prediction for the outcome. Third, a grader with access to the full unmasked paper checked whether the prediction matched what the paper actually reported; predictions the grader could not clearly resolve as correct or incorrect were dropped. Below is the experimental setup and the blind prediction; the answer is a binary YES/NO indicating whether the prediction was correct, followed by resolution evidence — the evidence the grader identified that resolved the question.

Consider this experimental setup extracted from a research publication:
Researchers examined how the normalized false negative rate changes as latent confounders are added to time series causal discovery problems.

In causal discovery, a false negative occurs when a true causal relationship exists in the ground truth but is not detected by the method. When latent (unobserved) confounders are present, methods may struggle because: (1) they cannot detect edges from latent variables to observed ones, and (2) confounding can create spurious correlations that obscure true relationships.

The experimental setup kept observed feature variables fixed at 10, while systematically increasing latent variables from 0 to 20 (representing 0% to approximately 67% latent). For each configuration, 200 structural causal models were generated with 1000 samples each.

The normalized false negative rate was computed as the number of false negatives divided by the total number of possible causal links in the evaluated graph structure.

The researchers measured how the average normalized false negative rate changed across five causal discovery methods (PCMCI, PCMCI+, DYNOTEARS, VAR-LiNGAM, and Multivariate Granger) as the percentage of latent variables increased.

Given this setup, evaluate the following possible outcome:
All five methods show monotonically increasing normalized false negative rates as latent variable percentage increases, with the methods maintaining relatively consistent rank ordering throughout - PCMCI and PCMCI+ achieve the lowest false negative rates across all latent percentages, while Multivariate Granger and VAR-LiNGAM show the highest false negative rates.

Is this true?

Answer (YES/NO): NO